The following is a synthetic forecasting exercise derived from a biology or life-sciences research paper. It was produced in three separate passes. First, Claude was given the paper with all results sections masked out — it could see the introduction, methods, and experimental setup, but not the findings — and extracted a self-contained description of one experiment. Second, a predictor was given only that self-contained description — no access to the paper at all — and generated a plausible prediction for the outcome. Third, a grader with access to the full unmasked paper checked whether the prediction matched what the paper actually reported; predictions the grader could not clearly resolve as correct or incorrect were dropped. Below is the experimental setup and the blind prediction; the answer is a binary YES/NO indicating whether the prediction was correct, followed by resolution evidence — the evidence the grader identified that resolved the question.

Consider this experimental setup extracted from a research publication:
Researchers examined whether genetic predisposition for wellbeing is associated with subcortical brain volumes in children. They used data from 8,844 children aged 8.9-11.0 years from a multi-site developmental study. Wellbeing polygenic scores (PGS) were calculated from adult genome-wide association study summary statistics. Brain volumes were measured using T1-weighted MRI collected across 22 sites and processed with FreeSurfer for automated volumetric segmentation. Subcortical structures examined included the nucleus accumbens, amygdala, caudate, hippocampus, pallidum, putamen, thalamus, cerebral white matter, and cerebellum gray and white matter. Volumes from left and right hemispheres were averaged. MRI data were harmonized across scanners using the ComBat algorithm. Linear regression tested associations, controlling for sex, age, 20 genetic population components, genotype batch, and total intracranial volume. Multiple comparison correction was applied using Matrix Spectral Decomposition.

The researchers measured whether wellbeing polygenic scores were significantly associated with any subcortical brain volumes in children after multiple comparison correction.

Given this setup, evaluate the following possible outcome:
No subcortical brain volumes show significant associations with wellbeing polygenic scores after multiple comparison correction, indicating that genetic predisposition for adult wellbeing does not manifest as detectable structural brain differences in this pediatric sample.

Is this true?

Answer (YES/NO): YES